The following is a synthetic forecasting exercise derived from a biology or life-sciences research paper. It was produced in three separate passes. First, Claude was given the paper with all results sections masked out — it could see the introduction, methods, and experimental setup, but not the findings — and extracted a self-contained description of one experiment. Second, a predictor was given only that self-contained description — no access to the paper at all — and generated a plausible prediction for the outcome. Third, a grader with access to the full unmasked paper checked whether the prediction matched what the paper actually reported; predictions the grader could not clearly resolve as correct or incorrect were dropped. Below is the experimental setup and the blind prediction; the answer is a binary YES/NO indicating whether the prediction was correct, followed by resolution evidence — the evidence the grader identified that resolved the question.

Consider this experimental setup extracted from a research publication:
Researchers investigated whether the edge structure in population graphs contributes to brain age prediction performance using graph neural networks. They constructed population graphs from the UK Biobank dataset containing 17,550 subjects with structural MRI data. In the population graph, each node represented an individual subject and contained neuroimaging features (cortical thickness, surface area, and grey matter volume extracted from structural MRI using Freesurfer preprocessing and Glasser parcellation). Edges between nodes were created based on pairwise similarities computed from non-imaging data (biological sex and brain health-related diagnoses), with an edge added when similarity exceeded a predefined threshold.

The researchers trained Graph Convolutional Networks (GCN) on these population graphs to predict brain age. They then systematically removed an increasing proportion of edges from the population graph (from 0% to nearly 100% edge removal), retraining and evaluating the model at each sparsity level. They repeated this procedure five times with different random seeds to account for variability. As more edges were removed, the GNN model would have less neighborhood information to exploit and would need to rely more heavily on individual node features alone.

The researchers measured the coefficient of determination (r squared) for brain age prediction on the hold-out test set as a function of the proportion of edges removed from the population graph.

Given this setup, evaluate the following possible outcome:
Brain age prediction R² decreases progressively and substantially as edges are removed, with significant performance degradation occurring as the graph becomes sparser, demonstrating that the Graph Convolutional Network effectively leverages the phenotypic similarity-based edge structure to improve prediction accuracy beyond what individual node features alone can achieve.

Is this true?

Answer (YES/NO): NO